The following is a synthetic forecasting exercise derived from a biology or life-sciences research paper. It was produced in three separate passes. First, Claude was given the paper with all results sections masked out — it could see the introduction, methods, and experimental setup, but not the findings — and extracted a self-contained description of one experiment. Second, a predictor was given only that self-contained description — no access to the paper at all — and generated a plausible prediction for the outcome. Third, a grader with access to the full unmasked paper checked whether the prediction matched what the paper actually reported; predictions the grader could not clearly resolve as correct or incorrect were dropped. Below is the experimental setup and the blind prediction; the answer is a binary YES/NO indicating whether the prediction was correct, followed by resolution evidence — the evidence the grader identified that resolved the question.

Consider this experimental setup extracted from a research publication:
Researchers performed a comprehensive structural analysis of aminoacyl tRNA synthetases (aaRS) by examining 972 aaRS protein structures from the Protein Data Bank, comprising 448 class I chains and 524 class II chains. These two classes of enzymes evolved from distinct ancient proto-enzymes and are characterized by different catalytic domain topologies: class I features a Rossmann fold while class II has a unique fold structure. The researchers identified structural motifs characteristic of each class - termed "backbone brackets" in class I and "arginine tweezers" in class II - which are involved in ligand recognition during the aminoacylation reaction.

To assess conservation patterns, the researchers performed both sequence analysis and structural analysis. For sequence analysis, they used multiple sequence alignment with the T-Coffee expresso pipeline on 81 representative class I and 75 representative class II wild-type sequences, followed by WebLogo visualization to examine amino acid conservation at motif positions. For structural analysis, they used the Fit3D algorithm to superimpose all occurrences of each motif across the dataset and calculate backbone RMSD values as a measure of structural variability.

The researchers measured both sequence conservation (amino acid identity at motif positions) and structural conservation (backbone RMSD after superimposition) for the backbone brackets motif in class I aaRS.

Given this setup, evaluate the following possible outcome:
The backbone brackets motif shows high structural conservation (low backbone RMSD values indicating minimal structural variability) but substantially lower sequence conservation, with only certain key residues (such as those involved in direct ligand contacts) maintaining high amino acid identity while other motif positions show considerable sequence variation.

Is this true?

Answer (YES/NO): NO